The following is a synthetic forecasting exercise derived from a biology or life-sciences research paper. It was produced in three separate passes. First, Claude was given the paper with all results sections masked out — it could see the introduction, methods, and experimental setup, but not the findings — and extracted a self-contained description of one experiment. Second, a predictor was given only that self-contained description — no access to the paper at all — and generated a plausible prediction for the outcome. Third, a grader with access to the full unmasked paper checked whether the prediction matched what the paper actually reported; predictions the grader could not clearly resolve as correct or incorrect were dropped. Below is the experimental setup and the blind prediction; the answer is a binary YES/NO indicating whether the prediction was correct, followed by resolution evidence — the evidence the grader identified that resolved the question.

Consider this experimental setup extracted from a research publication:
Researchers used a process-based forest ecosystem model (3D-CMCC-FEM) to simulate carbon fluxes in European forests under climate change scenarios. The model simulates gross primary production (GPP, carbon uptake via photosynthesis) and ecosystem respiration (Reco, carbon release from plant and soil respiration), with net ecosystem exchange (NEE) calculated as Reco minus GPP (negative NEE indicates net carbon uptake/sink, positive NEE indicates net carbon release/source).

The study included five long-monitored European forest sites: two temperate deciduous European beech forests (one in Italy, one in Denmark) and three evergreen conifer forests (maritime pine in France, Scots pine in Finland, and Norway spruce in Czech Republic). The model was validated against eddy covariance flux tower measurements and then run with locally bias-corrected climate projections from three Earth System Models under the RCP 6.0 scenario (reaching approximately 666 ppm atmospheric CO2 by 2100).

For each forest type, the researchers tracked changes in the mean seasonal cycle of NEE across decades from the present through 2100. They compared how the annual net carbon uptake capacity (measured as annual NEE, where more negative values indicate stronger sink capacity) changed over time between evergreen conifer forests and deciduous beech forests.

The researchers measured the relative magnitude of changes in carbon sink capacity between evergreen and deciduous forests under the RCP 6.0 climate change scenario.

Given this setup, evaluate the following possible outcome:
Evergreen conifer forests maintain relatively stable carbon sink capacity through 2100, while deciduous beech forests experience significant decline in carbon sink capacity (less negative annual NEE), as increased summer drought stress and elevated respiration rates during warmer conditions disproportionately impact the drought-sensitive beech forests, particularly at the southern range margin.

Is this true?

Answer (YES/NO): NO